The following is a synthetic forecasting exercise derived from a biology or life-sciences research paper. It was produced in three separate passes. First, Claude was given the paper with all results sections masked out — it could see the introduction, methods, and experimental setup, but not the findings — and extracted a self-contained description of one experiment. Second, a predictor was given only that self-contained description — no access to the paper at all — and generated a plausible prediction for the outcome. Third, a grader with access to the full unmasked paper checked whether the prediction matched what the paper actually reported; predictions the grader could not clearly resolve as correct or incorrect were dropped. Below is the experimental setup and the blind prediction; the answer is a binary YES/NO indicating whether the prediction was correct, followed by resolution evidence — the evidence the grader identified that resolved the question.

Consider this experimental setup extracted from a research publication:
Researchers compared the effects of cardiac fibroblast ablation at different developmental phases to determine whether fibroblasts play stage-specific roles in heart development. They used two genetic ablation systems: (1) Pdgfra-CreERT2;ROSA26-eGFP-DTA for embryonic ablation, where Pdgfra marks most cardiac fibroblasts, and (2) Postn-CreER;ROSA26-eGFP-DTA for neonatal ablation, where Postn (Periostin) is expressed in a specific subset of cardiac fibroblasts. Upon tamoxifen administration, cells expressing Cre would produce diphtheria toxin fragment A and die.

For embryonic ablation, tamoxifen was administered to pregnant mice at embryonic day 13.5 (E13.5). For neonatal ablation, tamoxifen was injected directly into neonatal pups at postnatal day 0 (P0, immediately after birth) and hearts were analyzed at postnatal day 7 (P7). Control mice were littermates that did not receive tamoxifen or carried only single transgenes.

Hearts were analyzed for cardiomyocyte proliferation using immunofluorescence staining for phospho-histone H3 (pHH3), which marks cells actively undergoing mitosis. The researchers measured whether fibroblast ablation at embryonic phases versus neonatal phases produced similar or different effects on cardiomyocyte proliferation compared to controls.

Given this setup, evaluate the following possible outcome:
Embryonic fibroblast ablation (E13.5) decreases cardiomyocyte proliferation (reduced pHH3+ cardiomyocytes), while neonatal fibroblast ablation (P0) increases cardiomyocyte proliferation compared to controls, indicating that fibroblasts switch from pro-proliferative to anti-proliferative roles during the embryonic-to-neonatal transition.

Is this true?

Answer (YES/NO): NO